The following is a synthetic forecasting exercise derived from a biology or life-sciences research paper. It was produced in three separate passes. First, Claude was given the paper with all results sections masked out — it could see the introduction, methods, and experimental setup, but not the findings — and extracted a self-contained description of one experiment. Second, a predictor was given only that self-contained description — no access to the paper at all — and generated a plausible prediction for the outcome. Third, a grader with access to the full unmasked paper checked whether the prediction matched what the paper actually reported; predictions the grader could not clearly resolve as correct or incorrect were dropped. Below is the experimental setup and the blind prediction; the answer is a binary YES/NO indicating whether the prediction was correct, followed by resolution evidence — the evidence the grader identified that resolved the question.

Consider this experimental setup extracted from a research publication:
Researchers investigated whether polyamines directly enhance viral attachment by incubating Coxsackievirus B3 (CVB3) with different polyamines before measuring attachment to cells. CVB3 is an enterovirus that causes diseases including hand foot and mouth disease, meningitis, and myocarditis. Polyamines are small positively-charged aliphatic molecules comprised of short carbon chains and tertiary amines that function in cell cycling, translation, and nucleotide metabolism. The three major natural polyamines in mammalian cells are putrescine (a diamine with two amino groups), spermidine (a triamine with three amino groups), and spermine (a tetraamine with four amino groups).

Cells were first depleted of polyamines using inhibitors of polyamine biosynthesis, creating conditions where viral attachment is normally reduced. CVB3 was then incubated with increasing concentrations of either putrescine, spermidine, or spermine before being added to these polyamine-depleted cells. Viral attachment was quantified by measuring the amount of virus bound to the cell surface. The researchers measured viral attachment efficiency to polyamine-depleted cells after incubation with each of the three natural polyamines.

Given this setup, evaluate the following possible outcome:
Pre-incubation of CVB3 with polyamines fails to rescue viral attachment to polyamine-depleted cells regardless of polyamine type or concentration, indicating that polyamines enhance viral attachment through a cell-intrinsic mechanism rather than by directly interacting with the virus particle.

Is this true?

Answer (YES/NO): NO